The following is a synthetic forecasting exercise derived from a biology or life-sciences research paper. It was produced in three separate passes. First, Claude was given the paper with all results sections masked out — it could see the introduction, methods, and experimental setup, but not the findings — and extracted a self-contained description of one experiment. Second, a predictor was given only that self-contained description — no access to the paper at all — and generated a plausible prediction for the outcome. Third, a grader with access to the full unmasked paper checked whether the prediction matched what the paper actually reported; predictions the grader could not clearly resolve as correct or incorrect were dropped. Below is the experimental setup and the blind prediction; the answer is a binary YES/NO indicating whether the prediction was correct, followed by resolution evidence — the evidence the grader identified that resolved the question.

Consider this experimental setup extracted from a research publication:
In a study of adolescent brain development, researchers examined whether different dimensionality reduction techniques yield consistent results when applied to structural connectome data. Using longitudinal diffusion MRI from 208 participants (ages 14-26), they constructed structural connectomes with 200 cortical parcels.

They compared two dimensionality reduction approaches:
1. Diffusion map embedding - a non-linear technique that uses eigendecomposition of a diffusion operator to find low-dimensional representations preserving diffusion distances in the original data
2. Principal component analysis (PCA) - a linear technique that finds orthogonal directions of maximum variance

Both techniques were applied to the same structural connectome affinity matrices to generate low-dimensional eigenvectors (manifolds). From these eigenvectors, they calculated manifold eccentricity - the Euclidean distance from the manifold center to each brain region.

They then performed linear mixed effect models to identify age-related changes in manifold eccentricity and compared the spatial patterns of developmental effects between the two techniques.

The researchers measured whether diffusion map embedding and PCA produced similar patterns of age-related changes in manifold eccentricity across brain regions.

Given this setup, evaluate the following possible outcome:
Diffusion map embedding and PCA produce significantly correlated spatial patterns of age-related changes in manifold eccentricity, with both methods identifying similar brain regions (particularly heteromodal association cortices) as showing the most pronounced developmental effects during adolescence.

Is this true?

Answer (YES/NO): YES